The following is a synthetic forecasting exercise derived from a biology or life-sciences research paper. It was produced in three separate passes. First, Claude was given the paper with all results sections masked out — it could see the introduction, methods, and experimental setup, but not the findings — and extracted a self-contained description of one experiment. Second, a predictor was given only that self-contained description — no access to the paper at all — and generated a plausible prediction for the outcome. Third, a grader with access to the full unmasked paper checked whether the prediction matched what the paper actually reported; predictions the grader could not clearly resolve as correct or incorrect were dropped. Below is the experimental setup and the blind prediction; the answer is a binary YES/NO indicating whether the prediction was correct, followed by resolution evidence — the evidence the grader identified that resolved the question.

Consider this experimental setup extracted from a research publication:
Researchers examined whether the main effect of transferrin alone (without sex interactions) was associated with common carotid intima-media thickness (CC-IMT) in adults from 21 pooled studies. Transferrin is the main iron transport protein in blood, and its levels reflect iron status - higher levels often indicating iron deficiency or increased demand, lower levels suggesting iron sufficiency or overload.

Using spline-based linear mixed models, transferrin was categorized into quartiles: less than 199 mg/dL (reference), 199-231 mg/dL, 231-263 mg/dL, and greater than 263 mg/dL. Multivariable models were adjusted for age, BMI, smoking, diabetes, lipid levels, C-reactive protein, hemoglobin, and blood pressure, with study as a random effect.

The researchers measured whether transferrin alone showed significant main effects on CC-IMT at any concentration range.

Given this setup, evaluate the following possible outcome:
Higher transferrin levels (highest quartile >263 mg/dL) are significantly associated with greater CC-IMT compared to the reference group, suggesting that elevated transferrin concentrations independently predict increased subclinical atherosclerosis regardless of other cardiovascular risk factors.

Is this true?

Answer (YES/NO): NO